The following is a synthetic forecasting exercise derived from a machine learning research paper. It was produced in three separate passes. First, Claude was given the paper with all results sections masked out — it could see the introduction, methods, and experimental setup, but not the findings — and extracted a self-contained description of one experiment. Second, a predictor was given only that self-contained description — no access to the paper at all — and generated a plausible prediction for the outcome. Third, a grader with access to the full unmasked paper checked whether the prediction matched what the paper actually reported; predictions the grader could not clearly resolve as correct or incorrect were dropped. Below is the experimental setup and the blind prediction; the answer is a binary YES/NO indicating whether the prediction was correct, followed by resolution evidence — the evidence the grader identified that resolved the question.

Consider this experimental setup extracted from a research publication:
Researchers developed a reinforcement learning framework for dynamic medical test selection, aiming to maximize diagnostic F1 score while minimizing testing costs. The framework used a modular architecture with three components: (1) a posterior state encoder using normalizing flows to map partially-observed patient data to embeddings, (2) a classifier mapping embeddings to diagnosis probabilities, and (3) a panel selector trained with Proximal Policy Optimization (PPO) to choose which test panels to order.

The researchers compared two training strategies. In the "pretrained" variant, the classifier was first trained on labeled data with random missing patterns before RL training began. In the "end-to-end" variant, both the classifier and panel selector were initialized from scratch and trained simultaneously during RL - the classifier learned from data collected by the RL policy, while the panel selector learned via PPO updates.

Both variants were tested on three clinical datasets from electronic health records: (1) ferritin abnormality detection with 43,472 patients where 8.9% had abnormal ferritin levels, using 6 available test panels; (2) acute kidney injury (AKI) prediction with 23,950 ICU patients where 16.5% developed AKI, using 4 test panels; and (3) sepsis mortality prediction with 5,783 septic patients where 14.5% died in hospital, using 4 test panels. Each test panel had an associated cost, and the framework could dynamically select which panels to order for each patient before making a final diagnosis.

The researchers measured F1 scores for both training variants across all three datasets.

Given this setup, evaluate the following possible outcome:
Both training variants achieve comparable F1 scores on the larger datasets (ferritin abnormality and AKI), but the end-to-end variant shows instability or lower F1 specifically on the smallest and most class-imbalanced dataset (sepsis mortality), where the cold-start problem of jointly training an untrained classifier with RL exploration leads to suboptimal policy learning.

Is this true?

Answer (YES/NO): NO